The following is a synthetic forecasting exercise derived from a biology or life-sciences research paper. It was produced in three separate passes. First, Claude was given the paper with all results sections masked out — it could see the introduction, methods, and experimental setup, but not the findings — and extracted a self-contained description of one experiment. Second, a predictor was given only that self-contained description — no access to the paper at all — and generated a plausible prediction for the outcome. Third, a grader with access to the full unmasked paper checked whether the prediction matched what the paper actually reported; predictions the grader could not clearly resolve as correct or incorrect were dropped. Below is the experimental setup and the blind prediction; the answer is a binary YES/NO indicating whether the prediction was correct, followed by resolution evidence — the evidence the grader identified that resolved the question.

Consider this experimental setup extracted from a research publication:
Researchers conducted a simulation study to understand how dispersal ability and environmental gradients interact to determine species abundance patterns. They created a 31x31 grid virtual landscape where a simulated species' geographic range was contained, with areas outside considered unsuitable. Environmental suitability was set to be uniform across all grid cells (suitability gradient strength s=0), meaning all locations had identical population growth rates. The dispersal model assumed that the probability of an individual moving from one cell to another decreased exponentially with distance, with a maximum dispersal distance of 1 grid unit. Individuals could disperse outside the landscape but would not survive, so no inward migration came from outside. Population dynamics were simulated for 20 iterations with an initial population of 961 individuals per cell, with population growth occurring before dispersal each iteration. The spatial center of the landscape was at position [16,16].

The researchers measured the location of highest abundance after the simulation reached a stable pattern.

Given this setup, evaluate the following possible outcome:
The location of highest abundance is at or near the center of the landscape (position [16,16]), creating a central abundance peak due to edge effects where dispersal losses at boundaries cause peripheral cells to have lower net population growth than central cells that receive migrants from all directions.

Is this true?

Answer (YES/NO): YES